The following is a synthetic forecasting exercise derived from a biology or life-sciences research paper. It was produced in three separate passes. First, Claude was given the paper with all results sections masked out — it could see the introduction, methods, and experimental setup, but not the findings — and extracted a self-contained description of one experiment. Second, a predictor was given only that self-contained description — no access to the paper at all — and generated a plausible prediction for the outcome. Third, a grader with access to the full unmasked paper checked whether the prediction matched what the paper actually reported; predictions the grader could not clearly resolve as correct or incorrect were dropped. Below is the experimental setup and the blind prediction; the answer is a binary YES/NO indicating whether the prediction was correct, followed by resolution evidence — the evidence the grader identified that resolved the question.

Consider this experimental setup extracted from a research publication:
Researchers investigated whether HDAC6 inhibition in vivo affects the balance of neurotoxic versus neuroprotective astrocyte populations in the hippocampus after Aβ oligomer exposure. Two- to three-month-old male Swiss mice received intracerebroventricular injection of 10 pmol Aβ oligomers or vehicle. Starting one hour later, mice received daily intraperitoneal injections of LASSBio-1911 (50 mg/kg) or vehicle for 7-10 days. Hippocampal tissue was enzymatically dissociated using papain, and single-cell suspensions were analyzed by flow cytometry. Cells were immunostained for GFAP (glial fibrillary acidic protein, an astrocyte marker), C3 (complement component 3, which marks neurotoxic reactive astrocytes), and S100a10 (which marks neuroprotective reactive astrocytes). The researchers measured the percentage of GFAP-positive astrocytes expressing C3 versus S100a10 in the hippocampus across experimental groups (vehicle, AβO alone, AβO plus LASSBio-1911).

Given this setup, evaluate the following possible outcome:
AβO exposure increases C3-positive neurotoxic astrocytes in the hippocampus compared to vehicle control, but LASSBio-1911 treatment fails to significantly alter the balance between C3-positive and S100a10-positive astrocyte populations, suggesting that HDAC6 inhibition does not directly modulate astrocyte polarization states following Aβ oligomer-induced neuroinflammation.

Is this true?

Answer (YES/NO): NO